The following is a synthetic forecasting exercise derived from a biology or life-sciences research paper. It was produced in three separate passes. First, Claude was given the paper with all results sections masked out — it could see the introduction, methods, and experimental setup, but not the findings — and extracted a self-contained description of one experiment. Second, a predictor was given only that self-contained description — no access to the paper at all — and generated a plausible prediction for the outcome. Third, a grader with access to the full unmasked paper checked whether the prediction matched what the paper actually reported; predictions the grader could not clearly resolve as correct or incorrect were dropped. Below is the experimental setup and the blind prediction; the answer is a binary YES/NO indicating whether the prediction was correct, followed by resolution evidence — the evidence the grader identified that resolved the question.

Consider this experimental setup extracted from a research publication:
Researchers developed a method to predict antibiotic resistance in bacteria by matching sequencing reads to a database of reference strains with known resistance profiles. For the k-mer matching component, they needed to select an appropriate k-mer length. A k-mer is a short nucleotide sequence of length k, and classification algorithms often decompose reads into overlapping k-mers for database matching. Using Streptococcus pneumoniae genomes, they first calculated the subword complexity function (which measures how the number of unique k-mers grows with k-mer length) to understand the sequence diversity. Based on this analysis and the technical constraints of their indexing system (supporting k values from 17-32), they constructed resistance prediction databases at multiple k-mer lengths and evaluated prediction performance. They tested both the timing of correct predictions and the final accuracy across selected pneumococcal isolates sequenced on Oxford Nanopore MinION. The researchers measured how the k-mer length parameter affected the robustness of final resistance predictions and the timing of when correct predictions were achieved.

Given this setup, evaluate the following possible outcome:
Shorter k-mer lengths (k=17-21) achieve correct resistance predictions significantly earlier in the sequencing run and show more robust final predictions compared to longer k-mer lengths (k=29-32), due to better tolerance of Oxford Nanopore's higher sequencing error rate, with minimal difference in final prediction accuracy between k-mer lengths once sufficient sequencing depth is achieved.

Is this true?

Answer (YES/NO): NO